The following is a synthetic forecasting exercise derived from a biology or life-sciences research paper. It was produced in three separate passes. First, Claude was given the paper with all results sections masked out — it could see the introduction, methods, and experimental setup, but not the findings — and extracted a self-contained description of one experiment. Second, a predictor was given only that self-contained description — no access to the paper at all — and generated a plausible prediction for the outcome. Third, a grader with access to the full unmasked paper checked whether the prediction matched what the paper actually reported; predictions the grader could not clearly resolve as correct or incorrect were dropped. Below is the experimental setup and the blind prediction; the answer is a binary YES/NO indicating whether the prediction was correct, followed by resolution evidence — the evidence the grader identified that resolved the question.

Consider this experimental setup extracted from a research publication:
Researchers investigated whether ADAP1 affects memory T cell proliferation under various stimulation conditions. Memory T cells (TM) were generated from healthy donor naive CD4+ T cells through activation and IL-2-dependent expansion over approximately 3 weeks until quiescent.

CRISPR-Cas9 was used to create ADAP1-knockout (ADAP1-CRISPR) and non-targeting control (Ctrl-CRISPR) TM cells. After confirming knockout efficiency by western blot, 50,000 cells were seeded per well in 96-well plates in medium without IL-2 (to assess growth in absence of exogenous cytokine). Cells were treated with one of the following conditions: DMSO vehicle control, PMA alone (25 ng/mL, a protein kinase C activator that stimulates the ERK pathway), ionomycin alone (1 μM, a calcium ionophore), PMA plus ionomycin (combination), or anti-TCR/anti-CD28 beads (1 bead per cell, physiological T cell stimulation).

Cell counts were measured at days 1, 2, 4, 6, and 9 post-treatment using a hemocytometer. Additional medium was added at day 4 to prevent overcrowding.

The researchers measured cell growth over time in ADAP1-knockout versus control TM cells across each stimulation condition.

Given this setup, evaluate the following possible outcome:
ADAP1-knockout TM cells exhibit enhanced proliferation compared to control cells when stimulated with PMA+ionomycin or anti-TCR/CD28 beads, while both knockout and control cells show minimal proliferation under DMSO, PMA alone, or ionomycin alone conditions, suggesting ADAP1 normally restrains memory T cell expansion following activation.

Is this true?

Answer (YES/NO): NO